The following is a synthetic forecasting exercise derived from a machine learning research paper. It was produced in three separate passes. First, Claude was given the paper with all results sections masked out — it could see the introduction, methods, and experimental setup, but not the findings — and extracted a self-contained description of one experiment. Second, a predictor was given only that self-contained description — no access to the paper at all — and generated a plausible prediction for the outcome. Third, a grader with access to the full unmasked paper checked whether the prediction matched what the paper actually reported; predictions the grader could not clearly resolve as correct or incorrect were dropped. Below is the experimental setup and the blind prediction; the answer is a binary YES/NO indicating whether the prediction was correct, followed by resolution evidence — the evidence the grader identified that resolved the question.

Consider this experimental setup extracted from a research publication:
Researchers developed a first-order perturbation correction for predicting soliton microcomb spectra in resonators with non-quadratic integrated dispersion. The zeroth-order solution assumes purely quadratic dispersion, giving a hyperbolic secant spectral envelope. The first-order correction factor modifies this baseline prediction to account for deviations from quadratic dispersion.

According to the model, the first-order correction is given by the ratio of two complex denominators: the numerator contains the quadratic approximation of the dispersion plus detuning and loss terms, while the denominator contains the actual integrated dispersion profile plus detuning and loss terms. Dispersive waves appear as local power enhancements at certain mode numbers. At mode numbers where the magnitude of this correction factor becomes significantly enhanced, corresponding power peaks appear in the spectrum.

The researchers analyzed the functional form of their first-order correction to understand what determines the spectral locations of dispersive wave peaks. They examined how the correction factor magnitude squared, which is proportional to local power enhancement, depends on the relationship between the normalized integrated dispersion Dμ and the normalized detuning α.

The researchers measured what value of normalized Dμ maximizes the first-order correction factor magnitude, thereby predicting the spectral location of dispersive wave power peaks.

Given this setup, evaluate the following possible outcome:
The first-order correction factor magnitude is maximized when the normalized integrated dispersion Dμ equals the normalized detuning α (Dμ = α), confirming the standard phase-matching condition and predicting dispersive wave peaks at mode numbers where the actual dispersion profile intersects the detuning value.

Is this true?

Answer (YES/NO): NO